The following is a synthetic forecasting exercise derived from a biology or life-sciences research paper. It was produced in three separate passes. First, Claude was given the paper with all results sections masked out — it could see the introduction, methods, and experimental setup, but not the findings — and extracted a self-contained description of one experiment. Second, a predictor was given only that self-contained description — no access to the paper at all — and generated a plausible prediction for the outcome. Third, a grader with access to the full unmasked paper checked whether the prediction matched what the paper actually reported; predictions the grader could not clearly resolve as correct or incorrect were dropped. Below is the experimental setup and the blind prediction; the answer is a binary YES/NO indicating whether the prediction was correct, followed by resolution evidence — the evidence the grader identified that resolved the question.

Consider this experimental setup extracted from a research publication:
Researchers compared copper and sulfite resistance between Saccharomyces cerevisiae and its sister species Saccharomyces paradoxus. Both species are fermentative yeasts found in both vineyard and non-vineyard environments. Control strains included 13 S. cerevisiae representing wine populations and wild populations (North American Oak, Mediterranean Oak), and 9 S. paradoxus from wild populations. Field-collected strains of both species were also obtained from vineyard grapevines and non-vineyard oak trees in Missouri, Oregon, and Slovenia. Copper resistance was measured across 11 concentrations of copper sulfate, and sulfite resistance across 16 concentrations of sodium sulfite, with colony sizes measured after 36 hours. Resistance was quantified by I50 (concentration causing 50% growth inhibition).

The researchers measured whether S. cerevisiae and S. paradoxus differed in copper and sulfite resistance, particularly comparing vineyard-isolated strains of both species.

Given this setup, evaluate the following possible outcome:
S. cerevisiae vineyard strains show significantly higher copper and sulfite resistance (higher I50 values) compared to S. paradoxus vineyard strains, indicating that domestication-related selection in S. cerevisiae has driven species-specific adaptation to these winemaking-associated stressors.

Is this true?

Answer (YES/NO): YES